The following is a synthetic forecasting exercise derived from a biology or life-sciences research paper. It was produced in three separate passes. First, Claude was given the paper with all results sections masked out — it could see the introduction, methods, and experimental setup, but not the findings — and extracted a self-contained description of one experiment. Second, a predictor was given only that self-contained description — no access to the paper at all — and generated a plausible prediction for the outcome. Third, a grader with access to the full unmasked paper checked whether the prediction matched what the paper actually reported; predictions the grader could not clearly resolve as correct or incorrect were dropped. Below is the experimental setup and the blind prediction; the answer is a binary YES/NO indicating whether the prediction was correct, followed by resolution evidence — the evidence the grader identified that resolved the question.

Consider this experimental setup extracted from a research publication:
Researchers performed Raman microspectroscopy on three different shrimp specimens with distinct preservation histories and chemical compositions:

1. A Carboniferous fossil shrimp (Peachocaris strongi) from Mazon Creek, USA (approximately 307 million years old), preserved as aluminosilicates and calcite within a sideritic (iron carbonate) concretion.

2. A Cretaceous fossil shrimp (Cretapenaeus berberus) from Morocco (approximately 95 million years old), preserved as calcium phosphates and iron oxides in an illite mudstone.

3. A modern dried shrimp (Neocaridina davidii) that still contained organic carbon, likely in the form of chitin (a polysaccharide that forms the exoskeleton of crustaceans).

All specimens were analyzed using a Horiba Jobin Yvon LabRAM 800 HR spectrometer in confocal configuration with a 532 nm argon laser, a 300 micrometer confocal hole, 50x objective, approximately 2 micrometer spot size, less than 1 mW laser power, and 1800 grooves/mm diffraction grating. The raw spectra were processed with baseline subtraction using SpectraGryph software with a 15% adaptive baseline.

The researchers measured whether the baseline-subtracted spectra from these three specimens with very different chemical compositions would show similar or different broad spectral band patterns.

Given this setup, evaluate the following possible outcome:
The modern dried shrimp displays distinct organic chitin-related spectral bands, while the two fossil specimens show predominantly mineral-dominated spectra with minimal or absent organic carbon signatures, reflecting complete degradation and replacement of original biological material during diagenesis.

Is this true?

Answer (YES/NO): NO